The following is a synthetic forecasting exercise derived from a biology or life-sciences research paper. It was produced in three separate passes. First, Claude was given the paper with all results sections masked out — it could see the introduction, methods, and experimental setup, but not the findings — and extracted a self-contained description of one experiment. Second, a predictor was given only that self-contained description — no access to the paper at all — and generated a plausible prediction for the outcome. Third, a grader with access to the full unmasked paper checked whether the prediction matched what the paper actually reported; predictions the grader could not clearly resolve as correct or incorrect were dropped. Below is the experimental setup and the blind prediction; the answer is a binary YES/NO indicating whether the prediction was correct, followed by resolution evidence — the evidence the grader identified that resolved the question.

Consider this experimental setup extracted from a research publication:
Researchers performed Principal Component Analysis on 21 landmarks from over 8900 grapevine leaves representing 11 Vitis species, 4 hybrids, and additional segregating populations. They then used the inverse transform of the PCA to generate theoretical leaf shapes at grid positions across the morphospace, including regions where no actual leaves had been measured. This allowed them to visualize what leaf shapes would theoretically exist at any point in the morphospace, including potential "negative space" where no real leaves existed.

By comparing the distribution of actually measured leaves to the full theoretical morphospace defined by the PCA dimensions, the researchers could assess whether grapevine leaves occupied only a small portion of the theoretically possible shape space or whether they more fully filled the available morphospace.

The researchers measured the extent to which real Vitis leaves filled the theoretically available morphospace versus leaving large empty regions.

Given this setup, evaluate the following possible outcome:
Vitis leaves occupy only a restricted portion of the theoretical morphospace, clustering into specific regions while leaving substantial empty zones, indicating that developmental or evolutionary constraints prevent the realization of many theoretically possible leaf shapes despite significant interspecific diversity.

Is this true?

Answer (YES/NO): NO